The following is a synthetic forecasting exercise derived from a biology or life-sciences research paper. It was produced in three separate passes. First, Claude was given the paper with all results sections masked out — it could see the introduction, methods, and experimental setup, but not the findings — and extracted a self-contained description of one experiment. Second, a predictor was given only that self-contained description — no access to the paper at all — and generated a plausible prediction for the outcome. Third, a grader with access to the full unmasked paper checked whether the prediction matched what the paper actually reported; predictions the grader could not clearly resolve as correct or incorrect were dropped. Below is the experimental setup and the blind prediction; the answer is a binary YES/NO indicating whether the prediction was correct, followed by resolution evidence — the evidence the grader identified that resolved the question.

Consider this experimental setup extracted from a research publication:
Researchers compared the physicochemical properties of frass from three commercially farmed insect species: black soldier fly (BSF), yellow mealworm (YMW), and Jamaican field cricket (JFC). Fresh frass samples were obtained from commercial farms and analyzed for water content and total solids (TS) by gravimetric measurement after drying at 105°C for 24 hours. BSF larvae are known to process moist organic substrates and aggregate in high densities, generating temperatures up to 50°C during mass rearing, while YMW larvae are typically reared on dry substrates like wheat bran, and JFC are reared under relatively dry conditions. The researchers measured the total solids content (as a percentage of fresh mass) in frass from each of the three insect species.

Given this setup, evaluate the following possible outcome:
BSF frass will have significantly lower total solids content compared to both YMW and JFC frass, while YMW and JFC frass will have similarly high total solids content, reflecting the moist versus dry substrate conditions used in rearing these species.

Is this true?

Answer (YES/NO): YES